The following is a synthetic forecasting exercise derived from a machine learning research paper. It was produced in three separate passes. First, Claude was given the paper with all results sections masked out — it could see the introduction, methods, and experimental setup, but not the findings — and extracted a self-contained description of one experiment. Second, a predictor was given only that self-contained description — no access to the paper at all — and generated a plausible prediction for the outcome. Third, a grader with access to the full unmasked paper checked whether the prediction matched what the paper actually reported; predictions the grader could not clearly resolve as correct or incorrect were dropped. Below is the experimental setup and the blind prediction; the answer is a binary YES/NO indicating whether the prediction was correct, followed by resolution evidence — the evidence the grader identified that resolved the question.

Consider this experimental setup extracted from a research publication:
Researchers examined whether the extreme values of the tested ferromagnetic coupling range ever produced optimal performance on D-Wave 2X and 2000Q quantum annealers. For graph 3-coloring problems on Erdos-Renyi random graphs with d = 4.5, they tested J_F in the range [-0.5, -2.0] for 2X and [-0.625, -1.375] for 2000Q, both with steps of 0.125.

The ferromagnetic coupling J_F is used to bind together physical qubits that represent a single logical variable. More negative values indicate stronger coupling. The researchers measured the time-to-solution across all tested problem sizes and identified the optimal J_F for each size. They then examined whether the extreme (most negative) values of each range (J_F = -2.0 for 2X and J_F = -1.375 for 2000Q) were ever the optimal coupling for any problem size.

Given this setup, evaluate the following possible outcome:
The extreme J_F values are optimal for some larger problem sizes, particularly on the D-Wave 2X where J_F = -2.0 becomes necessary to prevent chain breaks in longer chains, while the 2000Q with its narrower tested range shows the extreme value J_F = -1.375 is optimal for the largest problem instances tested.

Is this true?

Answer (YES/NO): NO